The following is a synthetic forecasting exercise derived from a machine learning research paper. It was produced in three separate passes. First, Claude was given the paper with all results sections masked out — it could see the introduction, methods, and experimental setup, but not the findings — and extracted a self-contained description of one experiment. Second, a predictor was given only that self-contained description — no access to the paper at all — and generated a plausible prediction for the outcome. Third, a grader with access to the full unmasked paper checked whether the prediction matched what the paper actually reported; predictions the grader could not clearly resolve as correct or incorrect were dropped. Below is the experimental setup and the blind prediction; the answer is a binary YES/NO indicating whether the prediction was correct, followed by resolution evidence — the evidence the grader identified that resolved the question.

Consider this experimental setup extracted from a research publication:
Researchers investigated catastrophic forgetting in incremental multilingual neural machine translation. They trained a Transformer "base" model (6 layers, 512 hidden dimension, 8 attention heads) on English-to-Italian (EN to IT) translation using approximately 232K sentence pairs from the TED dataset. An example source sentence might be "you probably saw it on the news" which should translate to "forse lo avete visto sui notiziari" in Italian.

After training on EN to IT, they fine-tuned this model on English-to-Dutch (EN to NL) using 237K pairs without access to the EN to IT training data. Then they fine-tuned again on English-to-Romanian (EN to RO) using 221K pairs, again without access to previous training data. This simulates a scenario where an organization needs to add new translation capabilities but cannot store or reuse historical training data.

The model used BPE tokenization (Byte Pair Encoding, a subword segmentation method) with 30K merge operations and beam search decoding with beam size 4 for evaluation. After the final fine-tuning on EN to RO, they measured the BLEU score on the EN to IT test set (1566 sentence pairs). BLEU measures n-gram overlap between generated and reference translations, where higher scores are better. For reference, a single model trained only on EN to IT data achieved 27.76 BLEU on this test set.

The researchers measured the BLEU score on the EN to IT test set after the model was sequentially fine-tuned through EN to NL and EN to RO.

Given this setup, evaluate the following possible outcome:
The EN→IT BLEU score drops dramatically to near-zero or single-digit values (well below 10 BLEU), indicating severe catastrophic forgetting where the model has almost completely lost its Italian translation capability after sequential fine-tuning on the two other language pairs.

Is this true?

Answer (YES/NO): YES